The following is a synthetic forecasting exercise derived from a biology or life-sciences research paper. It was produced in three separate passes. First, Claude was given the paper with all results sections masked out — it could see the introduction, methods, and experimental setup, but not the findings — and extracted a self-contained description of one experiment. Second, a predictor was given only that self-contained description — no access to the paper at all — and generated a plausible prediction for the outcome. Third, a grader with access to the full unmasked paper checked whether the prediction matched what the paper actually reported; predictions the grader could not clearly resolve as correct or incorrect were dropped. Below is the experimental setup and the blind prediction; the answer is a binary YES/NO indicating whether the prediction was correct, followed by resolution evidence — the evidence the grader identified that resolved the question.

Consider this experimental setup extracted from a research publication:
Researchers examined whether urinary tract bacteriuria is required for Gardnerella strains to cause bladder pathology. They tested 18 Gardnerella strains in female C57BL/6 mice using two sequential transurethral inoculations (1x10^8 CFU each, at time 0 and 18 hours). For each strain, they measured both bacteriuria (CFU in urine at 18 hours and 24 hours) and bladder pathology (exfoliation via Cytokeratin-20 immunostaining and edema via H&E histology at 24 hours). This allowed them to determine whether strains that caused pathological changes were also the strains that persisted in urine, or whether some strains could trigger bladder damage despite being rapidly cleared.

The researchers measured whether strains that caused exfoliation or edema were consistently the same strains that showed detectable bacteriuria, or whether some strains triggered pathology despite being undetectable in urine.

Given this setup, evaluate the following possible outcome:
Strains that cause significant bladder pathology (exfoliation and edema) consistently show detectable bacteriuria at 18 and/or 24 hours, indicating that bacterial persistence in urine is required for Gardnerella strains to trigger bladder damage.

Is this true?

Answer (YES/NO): NO